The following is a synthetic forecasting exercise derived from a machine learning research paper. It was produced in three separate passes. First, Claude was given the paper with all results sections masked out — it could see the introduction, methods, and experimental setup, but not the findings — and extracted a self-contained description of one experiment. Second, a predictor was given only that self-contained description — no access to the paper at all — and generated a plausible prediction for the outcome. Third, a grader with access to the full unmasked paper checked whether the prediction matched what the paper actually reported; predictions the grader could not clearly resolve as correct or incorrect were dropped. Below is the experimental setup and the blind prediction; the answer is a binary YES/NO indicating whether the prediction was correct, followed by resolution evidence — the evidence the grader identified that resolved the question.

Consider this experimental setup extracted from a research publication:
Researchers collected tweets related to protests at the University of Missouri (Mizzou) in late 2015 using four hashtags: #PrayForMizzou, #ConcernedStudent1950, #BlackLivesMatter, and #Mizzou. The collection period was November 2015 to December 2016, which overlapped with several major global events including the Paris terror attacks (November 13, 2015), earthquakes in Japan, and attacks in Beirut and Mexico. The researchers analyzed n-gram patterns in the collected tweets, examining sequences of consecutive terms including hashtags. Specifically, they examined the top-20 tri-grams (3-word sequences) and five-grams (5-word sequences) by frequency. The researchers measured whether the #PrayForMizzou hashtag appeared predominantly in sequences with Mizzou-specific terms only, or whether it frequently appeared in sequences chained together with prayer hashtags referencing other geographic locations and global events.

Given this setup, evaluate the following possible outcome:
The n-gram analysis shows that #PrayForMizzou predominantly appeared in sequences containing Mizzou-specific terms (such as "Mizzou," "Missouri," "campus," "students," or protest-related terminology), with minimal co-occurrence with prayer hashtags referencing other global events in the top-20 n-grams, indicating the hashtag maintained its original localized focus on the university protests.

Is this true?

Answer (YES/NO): NO